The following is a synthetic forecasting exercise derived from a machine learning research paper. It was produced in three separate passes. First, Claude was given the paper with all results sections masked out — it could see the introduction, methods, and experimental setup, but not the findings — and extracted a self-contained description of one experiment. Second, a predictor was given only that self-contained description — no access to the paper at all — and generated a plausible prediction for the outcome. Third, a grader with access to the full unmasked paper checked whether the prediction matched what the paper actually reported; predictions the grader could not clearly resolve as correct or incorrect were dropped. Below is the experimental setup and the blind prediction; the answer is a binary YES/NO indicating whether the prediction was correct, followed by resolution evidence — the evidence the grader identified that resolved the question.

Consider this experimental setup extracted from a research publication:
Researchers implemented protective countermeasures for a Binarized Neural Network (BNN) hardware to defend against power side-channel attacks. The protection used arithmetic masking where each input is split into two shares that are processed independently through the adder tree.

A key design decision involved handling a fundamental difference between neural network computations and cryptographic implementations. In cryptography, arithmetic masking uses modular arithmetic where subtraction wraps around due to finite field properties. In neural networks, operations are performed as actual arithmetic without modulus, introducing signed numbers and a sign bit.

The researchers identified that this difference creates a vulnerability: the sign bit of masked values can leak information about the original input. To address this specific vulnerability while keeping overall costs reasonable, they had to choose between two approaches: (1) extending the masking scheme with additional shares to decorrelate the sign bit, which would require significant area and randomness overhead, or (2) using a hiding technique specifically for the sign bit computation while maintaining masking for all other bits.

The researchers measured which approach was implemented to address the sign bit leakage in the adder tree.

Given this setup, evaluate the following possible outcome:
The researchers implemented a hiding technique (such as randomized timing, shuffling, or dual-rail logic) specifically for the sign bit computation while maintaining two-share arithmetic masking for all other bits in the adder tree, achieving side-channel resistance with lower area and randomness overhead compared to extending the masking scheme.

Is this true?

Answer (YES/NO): YES